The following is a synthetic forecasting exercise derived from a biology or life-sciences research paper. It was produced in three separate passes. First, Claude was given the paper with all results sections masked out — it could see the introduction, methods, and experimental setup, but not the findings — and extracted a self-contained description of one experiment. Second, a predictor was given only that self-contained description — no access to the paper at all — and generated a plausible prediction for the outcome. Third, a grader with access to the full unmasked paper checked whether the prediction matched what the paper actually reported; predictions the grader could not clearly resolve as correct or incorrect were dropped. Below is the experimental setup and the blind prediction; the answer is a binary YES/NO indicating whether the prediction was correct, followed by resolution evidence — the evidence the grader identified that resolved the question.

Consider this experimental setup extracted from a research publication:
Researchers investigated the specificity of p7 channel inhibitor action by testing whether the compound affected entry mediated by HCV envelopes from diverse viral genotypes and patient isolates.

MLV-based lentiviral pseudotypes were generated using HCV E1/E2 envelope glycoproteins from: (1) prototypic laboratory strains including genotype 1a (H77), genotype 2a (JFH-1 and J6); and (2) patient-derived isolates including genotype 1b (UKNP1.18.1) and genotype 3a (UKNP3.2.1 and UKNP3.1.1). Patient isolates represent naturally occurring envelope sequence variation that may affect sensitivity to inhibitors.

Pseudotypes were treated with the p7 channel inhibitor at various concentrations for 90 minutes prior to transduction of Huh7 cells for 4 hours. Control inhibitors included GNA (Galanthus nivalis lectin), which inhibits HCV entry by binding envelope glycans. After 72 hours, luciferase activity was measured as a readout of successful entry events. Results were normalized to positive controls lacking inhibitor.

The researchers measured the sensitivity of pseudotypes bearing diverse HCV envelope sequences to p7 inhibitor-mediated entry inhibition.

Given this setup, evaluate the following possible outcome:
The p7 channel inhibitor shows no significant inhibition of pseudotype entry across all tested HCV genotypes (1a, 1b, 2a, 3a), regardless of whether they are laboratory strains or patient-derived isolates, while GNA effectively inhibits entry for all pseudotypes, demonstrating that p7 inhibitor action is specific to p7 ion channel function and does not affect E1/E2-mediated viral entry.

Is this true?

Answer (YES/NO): YES